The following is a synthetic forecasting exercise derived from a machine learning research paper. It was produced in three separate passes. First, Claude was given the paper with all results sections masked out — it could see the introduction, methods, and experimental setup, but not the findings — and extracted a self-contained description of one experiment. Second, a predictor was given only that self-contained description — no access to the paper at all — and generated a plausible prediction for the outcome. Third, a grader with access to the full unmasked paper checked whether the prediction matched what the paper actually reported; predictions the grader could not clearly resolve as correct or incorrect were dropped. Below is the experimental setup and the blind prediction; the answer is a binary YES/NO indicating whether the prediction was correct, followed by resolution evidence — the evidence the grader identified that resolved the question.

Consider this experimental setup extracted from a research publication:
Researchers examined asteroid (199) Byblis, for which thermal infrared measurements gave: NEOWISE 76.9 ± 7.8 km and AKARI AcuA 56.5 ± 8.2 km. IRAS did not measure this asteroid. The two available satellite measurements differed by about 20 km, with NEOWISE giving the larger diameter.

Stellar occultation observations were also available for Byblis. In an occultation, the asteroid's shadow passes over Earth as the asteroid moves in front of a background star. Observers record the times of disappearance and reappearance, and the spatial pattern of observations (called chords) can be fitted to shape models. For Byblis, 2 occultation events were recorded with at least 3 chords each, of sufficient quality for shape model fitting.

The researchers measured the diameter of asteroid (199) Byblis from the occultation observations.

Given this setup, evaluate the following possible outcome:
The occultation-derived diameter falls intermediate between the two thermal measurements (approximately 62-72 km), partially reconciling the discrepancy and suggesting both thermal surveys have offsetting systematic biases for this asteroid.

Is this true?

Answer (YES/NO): NO